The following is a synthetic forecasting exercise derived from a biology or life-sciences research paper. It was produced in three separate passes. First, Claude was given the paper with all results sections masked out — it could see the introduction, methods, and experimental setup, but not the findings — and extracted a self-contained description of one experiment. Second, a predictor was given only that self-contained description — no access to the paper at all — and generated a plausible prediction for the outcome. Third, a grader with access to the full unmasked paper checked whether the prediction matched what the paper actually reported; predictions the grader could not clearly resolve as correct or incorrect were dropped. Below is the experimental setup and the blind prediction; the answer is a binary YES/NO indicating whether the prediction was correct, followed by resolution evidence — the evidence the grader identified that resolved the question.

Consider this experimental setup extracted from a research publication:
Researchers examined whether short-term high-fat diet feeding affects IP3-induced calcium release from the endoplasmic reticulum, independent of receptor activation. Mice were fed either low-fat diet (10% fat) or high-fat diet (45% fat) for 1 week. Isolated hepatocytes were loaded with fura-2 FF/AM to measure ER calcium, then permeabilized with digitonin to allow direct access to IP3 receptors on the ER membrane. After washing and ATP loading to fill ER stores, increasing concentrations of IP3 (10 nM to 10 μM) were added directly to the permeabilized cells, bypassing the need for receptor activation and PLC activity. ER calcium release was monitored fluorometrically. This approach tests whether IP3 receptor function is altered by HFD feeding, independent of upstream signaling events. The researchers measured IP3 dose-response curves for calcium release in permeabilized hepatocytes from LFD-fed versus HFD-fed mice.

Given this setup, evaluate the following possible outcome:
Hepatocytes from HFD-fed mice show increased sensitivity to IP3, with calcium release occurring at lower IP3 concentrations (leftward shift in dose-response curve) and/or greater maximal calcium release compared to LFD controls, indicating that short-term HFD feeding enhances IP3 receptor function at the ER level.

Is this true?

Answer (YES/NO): NO